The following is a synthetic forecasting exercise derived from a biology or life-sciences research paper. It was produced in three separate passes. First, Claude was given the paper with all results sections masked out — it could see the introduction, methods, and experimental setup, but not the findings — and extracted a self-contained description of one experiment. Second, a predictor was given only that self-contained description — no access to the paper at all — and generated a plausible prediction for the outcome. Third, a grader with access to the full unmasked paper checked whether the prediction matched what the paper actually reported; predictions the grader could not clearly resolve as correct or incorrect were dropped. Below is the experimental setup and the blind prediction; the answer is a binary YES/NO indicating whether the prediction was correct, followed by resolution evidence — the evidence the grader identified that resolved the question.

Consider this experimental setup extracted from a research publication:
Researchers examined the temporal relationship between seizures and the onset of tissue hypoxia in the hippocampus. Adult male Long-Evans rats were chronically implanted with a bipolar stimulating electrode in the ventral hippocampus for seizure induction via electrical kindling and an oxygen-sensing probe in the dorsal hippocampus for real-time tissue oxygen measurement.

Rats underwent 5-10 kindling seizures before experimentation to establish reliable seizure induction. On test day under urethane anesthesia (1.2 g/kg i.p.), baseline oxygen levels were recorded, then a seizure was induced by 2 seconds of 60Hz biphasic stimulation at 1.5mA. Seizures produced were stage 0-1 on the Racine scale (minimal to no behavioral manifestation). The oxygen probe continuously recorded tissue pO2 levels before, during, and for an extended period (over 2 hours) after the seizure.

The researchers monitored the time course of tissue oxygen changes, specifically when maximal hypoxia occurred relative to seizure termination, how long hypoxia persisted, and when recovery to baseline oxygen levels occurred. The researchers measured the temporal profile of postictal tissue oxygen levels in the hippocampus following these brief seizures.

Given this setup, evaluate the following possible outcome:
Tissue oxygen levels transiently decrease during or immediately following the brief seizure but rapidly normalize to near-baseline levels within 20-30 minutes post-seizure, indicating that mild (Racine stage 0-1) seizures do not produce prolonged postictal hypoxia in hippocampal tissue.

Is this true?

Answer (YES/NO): NO